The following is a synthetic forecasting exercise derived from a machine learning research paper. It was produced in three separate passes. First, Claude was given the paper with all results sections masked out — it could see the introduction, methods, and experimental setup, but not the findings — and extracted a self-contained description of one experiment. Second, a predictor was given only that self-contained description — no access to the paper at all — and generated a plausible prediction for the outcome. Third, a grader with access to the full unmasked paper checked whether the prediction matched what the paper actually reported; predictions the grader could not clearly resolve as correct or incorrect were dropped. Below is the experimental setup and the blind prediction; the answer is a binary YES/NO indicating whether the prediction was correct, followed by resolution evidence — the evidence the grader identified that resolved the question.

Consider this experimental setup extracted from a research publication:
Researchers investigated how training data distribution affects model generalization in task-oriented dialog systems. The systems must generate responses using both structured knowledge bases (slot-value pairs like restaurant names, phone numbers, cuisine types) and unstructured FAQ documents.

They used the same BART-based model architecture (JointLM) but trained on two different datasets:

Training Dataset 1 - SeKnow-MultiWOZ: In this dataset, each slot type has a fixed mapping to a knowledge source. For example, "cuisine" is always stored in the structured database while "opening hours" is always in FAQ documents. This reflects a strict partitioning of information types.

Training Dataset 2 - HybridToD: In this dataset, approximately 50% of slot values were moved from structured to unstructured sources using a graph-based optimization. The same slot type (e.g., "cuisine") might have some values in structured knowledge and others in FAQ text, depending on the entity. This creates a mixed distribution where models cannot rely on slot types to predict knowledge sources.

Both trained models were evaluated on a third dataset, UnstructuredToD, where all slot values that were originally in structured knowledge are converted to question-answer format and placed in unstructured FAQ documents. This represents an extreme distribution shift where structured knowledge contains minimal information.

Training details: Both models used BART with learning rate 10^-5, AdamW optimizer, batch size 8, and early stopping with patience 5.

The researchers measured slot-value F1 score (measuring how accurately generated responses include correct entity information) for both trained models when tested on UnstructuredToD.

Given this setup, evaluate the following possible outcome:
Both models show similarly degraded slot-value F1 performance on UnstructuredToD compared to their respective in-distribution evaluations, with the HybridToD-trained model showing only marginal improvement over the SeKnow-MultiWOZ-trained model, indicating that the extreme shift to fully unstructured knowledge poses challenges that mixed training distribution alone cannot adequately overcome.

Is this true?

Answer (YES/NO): NO